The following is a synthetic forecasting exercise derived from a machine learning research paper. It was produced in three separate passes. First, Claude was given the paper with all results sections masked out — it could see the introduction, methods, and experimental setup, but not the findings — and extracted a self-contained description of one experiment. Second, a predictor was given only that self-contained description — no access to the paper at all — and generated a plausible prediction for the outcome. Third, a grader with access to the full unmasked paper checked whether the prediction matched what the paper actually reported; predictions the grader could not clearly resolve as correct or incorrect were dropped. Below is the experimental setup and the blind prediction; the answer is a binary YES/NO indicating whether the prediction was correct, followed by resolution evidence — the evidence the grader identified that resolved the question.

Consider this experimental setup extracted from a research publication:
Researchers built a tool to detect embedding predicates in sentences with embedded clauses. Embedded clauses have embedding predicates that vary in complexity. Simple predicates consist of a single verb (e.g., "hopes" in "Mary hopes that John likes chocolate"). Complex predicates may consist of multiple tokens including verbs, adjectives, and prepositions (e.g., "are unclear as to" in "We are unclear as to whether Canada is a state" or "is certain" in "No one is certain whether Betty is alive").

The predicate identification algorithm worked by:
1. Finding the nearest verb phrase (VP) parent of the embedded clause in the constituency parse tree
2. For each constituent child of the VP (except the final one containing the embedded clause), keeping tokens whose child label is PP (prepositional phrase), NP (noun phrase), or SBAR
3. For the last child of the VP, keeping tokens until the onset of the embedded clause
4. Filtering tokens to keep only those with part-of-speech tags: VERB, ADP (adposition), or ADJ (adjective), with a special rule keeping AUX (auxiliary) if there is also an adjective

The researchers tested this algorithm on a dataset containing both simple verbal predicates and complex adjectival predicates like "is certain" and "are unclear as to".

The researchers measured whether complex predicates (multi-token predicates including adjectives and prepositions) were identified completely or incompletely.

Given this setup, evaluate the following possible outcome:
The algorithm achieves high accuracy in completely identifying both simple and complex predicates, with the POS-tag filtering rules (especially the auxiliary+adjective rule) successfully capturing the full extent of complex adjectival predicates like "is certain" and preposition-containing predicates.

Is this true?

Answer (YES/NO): NO